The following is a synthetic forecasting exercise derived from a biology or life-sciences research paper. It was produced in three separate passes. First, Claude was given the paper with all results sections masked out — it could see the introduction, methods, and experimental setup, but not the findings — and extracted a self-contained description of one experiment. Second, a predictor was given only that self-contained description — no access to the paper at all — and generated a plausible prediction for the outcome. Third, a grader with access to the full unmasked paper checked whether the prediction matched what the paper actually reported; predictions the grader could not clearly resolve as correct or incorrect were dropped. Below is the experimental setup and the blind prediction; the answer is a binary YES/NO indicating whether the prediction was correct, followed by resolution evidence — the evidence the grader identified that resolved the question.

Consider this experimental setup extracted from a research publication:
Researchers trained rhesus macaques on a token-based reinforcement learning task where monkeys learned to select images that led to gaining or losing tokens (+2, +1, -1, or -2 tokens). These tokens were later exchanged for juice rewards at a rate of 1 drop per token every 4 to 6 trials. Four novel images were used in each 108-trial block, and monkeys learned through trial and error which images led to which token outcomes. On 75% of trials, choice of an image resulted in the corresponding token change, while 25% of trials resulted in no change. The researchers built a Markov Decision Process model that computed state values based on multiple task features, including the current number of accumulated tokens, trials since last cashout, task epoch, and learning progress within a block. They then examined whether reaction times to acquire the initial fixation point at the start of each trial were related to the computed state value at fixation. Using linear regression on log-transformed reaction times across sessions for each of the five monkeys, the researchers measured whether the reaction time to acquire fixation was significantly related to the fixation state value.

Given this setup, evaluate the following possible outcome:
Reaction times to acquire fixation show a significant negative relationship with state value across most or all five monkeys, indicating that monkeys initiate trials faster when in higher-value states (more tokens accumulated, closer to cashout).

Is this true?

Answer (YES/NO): YES